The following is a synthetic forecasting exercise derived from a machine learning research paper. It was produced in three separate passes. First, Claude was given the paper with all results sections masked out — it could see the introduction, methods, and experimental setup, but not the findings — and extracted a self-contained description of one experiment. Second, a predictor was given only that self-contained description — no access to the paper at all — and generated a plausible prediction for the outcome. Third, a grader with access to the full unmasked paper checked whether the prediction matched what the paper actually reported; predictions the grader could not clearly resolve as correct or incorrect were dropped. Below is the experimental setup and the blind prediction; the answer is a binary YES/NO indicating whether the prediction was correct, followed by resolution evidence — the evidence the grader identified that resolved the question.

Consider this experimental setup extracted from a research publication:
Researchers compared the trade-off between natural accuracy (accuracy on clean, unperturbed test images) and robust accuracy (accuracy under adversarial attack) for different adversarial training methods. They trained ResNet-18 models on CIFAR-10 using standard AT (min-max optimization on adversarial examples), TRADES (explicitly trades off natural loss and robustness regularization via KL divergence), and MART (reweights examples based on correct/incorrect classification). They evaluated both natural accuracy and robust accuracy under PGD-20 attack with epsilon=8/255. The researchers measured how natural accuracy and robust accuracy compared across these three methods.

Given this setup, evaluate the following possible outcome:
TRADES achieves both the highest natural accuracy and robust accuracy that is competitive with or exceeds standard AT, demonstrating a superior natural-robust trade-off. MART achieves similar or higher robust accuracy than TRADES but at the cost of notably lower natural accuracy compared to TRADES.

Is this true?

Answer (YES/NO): NO